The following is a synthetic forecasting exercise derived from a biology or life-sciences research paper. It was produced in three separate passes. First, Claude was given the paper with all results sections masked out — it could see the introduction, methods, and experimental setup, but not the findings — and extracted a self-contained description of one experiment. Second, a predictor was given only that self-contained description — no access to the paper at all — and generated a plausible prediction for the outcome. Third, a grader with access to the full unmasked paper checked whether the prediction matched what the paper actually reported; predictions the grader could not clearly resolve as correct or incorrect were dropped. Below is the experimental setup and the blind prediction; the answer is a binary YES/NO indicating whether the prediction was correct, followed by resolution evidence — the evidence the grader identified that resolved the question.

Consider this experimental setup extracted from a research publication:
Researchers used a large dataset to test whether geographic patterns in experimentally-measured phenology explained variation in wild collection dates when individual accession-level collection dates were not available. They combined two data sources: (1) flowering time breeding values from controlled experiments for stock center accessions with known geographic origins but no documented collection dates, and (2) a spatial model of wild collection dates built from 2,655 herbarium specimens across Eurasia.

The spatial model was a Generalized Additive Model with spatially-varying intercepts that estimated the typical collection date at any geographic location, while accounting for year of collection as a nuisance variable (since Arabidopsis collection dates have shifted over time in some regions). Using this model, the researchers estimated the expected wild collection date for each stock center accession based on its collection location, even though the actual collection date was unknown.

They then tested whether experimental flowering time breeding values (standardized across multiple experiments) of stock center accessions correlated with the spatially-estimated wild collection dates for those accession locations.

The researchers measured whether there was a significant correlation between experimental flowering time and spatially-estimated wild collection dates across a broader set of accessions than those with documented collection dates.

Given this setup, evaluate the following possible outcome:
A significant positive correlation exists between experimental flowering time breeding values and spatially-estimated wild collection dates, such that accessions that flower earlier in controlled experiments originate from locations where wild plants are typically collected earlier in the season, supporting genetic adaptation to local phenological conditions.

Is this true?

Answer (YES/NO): YES